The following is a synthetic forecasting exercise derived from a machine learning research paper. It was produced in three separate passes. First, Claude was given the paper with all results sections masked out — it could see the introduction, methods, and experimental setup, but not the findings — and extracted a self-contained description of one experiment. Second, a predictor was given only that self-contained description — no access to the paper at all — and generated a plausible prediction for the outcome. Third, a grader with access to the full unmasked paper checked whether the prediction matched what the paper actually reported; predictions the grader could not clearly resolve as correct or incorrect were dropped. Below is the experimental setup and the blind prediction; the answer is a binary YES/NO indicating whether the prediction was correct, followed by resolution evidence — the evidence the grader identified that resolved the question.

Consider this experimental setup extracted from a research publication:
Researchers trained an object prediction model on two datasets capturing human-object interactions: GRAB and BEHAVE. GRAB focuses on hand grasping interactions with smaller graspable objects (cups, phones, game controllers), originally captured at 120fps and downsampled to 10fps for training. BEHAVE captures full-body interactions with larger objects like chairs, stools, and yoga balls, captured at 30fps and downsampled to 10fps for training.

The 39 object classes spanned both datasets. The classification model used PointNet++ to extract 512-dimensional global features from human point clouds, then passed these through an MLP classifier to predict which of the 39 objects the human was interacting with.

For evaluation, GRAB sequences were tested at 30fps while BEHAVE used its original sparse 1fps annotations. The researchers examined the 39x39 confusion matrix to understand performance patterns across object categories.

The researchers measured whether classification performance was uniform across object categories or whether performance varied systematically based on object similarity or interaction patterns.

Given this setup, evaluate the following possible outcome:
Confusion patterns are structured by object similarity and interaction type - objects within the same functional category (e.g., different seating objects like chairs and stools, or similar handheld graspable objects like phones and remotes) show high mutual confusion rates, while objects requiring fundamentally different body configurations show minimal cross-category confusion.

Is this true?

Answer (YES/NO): YES